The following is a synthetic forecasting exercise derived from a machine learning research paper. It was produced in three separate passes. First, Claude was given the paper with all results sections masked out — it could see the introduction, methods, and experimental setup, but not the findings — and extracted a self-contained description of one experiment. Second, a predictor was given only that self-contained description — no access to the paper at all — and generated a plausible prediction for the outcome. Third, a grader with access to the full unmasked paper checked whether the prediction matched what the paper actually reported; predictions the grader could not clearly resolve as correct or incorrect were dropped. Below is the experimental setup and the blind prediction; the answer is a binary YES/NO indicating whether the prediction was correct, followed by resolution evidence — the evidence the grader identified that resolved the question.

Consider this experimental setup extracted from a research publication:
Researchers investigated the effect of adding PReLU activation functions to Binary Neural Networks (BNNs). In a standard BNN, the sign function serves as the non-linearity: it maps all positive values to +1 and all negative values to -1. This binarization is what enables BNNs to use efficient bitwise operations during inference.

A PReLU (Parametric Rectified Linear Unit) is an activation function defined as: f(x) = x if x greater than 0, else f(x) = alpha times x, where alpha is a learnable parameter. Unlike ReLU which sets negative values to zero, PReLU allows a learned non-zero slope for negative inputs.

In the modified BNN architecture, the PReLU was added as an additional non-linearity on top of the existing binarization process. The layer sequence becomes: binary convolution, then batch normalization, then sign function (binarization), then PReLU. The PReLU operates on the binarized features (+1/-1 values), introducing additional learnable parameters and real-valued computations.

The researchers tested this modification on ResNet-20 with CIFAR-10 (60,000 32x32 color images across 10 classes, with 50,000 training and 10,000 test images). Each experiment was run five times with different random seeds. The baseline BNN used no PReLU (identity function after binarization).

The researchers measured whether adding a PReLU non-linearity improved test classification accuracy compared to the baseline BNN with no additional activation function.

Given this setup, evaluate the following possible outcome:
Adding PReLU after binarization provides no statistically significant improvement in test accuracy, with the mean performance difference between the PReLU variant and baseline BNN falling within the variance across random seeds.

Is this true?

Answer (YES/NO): NO